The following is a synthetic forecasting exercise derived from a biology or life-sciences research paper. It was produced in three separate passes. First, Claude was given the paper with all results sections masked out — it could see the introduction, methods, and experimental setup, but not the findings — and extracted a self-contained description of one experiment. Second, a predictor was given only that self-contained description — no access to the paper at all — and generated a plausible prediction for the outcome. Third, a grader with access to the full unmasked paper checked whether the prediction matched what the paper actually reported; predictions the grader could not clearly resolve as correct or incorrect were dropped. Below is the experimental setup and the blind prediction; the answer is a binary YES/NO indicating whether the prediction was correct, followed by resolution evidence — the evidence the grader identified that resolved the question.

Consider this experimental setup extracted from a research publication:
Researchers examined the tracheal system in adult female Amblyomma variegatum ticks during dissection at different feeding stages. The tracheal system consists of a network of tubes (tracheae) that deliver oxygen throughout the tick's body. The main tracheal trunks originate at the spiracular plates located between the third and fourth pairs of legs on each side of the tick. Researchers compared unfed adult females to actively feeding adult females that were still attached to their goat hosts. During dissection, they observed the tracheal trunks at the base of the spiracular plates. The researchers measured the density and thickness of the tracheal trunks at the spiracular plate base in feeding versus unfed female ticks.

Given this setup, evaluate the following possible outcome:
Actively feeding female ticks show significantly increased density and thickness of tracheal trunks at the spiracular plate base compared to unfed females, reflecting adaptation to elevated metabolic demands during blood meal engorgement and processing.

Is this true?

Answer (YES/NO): NO